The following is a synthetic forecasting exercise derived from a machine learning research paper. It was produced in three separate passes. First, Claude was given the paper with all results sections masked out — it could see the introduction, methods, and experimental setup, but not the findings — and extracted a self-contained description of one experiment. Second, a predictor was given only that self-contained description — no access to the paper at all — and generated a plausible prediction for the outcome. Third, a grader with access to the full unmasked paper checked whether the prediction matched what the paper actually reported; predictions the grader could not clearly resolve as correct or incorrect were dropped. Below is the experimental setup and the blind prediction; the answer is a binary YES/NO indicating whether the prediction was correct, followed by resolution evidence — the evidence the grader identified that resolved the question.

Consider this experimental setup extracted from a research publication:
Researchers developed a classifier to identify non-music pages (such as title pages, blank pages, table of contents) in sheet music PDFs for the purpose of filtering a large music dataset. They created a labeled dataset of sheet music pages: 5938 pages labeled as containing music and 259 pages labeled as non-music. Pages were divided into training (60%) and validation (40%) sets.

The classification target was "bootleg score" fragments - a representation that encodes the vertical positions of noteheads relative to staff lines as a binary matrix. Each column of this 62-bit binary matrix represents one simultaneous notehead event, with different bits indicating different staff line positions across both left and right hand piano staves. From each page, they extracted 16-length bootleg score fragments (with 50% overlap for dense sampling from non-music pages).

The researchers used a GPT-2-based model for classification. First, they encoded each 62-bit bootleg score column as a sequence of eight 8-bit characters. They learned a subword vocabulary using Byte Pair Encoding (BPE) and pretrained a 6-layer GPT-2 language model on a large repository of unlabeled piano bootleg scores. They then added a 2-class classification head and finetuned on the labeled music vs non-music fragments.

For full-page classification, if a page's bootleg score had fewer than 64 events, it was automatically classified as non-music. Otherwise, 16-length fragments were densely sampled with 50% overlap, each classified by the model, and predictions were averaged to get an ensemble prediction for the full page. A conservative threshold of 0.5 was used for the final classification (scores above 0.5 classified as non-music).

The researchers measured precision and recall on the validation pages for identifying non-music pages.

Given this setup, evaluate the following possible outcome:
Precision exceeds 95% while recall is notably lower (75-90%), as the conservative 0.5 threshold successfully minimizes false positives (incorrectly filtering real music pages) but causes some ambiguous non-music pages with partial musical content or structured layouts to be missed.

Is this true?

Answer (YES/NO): NO